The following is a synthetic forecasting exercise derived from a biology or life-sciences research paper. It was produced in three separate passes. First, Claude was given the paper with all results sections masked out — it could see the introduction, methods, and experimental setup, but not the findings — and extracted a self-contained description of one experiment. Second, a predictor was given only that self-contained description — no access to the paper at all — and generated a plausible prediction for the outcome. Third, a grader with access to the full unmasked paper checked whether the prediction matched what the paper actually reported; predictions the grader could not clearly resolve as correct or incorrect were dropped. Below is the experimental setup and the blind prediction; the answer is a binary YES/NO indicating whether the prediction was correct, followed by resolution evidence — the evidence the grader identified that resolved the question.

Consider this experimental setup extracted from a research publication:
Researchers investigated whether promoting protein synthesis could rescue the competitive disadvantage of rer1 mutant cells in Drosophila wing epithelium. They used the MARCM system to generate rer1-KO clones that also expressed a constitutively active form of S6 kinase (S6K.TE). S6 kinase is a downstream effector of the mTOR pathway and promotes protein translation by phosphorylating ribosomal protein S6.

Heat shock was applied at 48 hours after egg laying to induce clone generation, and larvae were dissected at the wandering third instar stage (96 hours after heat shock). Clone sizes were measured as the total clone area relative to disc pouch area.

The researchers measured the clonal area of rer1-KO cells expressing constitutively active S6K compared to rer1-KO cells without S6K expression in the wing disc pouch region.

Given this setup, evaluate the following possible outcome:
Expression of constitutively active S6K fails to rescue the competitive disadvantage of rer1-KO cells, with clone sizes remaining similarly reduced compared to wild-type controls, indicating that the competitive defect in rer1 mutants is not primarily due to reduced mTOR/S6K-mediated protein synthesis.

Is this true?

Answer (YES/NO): NO